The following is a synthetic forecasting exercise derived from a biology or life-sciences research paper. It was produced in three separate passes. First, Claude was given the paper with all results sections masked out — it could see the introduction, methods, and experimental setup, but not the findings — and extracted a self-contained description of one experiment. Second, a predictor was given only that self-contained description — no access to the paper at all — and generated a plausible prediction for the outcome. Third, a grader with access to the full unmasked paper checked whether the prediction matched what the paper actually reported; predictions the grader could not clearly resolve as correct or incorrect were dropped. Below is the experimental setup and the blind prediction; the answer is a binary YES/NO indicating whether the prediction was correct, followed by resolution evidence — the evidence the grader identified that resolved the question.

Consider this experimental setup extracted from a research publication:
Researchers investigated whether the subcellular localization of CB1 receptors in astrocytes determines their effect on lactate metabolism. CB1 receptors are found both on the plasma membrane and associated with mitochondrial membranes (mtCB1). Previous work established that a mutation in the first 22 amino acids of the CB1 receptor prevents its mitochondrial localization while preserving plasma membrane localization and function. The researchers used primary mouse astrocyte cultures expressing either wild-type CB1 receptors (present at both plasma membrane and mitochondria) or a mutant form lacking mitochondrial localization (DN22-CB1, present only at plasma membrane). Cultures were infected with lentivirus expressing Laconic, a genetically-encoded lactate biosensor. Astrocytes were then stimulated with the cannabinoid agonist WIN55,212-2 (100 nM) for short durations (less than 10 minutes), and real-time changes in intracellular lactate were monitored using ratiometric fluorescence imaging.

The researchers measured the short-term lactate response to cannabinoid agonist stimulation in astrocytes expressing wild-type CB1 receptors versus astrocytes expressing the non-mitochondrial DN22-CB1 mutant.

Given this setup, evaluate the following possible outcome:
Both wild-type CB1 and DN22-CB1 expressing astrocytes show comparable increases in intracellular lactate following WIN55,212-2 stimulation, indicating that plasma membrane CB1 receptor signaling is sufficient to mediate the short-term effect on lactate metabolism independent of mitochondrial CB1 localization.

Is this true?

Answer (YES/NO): YES